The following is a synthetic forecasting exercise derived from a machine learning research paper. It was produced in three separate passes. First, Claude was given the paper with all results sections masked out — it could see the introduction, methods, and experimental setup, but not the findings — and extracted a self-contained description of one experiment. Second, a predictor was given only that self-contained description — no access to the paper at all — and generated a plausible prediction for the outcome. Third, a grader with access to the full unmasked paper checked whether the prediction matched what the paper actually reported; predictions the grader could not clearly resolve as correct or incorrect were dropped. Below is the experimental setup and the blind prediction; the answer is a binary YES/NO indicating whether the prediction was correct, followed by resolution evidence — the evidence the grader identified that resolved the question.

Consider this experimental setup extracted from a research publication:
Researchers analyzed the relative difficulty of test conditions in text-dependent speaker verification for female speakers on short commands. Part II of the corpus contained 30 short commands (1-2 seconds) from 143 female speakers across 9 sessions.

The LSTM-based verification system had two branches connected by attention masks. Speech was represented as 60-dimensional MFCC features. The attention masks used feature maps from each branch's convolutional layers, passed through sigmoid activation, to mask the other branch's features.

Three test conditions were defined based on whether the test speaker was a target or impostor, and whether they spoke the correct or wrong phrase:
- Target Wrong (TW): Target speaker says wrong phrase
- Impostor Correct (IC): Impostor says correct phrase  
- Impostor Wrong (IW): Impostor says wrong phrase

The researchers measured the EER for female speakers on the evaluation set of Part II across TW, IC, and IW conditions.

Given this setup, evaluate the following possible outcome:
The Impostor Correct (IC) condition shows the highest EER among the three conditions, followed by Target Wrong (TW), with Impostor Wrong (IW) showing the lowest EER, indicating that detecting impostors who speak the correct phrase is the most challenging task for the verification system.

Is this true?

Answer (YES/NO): YES